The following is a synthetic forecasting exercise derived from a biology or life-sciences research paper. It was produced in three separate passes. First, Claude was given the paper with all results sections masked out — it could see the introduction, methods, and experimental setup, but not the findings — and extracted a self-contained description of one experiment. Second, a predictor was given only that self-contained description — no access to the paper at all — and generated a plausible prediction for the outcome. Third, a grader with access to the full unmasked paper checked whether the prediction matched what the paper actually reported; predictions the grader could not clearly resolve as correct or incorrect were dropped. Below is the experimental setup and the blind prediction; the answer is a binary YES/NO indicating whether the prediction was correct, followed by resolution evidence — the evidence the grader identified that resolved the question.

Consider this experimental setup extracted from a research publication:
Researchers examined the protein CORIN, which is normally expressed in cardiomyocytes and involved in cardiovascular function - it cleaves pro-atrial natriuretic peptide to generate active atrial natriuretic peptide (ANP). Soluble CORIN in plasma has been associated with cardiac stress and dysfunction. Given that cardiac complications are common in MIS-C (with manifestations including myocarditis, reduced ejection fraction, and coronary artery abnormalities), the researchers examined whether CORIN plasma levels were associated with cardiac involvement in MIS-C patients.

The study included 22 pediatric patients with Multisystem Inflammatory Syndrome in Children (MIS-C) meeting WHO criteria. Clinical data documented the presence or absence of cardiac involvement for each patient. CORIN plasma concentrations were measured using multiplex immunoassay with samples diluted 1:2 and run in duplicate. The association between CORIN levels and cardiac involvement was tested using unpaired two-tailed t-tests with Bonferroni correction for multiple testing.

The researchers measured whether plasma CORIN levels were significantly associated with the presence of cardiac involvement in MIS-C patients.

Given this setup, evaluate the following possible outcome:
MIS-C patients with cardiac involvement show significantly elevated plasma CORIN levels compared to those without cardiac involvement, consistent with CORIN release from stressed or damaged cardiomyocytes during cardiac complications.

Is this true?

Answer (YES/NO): NO